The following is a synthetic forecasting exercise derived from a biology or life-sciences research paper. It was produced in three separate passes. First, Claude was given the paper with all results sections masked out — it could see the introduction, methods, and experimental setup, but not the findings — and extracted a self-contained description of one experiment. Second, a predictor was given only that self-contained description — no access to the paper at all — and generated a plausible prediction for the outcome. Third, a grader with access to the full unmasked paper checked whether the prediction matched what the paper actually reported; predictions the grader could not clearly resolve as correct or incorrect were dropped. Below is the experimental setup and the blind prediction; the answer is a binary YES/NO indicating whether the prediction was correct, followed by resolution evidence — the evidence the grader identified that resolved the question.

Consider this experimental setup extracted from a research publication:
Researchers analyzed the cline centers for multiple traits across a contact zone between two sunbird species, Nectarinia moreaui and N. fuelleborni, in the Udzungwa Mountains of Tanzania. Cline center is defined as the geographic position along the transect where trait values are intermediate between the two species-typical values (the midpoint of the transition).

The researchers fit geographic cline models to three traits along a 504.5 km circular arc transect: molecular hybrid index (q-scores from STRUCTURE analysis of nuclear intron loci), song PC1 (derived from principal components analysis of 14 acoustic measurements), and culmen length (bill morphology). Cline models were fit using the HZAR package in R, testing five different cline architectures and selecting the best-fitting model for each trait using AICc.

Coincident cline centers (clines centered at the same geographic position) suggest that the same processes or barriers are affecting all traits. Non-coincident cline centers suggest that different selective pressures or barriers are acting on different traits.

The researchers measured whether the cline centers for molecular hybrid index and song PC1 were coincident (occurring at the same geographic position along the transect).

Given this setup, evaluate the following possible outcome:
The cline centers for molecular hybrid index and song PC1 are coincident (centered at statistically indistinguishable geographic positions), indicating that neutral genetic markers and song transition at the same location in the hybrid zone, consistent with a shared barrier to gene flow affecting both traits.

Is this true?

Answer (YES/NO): YES